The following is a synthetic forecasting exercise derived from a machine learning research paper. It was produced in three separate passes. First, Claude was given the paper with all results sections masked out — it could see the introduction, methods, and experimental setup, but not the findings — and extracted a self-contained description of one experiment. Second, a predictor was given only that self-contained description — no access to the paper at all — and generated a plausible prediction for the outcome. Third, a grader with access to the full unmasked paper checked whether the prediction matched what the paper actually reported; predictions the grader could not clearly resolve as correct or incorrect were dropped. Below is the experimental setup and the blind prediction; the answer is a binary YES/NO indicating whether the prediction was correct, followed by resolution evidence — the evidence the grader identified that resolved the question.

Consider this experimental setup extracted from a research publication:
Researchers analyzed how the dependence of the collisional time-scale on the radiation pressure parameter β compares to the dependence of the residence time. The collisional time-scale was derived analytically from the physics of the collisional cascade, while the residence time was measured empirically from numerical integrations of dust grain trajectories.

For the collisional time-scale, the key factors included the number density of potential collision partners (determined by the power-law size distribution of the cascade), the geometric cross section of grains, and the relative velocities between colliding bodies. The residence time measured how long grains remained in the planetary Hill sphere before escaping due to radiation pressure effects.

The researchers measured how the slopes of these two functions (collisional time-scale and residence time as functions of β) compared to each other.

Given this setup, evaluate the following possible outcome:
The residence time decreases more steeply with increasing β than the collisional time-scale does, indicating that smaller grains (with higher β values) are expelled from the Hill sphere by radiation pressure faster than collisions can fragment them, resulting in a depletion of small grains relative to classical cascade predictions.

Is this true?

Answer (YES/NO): YES